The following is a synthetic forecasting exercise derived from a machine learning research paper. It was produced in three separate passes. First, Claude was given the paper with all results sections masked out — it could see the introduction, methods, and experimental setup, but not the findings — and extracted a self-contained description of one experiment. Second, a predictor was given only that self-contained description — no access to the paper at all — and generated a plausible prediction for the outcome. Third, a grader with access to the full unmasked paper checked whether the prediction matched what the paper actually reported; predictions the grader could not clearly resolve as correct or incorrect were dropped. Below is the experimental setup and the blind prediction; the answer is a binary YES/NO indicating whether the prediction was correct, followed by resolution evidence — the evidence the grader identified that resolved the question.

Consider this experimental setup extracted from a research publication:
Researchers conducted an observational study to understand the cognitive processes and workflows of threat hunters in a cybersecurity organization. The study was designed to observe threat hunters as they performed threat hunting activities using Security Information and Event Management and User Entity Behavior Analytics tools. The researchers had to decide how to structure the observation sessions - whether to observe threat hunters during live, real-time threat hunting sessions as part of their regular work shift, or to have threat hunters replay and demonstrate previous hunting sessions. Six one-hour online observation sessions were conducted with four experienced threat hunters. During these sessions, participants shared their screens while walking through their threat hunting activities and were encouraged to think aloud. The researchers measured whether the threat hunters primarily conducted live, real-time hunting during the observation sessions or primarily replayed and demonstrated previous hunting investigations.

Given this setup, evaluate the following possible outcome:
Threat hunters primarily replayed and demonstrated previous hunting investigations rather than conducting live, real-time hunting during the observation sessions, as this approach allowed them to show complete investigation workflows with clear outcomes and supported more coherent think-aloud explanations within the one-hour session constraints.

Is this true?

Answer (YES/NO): YES